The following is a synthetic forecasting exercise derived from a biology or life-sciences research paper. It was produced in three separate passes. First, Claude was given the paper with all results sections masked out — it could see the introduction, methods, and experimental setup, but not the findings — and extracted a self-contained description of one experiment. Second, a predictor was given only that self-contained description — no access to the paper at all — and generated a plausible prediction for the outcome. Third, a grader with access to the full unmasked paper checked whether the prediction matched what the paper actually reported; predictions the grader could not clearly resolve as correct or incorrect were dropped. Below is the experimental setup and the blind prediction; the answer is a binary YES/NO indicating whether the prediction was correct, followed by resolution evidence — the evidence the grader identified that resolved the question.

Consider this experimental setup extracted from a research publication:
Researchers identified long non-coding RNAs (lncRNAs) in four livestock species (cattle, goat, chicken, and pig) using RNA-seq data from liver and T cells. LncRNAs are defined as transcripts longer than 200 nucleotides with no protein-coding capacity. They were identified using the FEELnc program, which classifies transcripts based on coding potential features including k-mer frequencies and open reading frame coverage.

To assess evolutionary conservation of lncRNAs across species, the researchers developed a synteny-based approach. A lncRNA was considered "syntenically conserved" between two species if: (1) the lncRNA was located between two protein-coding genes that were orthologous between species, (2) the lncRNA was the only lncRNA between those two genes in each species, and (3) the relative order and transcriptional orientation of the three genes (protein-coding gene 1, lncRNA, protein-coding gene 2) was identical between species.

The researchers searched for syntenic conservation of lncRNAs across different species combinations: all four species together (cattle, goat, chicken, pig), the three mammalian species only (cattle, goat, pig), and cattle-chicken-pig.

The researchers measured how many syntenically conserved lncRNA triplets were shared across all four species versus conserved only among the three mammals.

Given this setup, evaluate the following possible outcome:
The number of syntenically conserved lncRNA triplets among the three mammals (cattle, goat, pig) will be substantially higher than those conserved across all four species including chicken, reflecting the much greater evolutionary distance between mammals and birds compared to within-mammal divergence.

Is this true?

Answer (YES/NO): YES